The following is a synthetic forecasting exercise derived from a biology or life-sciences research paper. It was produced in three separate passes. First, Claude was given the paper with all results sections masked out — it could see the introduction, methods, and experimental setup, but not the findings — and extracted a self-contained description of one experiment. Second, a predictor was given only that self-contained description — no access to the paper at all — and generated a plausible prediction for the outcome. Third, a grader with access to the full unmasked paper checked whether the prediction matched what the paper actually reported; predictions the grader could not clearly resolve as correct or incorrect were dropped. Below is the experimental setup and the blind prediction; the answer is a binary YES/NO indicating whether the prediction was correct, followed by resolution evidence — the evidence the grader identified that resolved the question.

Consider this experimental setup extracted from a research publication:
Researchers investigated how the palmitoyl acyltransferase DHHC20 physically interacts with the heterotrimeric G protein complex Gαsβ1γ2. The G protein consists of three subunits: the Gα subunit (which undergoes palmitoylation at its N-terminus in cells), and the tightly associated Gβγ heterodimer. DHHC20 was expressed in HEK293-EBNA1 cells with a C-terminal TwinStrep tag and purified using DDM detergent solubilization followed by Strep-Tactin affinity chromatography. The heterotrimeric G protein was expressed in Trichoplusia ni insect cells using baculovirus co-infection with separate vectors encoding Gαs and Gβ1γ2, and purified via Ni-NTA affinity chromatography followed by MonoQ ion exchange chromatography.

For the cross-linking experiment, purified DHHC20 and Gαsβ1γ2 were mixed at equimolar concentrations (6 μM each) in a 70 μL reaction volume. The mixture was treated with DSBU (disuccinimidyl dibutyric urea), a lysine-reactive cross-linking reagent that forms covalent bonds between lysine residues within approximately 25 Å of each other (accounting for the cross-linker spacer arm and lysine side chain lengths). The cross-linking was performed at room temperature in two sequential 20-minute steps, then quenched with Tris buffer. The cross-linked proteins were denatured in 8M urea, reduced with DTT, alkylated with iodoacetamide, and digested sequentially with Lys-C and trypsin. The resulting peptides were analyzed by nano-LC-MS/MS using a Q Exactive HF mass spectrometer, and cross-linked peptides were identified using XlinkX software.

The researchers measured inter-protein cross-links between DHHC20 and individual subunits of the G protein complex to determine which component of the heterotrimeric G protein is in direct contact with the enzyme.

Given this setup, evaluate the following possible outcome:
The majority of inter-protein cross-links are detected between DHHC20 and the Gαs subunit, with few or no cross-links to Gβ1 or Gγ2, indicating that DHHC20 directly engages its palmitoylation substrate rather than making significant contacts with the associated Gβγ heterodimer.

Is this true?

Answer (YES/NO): NO